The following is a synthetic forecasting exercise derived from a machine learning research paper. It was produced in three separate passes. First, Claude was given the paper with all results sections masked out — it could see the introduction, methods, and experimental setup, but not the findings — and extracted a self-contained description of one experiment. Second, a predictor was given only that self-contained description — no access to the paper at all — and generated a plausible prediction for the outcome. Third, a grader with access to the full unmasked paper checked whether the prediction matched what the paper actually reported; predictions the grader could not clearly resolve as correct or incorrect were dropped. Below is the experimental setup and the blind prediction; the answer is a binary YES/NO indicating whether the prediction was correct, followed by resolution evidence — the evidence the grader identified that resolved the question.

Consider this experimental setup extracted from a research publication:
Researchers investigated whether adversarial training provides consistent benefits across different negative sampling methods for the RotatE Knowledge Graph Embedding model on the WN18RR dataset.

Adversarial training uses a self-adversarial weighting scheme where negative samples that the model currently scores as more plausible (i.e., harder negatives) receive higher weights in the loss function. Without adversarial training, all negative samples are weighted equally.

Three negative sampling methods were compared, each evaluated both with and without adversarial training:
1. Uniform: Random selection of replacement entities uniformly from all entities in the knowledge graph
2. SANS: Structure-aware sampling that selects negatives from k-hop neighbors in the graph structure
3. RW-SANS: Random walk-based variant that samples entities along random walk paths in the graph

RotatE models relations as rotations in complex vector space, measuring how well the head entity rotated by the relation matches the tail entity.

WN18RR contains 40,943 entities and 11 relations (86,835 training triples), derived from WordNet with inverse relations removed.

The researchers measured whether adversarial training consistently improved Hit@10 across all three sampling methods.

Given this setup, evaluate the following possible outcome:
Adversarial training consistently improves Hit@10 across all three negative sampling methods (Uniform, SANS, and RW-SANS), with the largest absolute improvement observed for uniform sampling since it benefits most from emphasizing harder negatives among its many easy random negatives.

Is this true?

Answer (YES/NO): NO